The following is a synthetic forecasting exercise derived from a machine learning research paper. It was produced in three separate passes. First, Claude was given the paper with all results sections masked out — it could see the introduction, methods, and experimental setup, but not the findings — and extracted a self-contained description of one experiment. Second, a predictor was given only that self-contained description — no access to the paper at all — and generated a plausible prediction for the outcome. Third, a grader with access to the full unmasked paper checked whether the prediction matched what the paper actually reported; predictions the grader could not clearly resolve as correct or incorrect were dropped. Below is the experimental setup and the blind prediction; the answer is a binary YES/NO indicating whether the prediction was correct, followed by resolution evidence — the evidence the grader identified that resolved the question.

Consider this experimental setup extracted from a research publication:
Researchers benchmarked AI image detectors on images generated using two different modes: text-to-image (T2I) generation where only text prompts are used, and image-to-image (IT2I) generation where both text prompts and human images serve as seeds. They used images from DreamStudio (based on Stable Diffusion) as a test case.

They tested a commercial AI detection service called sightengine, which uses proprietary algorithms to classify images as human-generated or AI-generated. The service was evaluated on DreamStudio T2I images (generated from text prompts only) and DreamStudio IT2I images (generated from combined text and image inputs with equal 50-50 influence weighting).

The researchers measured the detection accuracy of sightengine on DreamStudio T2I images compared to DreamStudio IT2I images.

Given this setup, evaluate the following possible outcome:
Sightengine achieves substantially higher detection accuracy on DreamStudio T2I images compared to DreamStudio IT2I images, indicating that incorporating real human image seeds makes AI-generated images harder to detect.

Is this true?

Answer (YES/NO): YES